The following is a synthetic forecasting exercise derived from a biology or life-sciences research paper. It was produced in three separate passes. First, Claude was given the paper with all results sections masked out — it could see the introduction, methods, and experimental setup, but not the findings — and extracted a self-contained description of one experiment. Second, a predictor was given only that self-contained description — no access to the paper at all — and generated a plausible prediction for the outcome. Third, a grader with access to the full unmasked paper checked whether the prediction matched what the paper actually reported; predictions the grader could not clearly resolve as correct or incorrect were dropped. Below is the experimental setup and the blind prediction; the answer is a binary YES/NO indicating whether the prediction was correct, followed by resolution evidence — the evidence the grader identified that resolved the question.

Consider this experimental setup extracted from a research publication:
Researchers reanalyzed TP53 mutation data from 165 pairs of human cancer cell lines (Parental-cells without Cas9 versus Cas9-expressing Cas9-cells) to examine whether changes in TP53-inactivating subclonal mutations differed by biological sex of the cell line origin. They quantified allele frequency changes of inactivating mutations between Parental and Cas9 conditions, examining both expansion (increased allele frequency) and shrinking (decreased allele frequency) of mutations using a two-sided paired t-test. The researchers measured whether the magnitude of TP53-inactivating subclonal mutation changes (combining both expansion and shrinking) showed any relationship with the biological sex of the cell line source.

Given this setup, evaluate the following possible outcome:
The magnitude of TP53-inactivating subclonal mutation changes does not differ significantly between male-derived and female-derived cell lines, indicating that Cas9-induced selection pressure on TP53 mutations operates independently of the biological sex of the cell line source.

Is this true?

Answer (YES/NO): NO